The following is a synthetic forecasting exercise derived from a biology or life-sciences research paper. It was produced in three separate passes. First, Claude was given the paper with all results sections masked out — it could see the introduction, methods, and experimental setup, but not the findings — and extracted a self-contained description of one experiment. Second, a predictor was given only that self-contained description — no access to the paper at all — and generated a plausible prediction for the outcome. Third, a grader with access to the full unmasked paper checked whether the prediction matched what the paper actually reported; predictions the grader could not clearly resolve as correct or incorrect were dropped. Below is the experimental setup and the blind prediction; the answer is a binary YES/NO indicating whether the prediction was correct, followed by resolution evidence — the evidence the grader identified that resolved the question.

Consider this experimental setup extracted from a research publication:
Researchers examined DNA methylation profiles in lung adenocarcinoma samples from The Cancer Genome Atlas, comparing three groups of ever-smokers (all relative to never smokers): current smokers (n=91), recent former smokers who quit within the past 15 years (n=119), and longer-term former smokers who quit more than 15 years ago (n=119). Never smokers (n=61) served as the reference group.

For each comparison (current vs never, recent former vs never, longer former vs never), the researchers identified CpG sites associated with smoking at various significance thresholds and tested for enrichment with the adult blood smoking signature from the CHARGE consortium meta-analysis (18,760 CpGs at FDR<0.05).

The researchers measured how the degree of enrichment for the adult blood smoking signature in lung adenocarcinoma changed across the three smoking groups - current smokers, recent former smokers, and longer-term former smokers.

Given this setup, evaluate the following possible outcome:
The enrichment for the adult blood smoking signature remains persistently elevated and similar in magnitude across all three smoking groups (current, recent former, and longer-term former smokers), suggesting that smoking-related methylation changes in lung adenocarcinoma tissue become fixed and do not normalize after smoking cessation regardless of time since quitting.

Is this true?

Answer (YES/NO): NO